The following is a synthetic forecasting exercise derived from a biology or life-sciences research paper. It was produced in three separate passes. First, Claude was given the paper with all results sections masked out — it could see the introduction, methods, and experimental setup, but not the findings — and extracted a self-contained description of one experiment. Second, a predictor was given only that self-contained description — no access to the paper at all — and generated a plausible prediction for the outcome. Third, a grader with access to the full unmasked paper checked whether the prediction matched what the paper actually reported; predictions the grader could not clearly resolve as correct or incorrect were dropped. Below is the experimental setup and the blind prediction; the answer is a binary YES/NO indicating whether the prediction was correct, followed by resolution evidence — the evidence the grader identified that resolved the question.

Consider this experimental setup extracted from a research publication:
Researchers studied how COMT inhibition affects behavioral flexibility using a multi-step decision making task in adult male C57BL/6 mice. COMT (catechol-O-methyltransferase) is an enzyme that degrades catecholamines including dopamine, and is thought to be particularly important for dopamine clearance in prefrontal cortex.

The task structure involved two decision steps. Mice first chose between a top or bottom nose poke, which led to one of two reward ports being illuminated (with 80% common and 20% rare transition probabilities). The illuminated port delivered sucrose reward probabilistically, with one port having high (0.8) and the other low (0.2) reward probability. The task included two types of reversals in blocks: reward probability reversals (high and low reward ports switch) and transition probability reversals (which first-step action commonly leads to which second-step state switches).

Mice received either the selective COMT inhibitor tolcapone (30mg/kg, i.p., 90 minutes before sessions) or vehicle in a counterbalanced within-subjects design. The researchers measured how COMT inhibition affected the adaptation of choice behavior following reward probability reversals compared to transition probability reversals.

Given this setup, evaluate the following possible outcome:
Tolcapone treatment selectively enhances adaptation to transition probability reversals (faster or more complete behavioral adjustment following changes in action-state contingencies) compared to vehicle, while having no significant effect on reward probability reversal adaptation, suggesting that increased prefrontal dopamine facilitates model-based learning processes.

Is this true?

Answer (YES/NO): NO